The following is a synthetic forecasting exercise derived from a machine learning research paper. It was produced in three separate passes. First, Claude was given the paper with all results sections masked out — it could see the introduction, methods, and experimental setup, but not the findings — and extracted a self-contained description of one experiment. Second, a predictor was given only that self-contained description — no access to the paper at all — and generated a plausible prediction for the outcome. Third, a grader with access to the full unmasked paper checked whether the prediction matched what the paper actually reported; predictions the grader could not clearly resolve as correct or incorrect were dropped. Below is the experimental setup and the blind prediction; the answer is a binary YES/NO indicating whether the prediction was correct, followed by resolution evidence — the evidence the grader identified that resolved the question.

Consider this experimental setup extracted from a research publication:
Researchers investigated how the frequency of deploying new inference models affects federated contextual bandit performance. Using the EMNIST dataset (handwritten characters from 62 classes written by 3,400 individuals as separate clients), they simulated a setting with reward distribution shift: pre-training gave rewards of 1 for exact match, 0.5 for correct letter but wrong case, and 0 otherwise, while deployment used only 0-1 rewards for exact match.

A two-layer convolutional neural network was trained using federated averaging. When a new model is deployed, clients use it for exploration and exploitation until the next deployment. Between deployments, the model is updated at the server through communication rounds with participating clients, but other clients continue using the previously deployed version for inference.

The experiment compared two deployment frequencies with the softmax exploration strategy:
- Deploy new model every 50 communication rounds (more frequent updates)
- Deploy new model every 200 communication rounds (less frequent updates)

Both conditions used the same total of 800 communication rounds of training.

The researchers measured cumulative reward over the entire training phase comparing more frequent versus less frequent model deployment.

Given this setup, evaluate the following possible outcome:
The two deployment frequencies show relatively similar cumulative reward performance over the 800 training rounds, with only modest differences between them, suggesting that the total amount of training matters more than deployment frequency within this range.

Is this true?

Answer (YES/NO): NO